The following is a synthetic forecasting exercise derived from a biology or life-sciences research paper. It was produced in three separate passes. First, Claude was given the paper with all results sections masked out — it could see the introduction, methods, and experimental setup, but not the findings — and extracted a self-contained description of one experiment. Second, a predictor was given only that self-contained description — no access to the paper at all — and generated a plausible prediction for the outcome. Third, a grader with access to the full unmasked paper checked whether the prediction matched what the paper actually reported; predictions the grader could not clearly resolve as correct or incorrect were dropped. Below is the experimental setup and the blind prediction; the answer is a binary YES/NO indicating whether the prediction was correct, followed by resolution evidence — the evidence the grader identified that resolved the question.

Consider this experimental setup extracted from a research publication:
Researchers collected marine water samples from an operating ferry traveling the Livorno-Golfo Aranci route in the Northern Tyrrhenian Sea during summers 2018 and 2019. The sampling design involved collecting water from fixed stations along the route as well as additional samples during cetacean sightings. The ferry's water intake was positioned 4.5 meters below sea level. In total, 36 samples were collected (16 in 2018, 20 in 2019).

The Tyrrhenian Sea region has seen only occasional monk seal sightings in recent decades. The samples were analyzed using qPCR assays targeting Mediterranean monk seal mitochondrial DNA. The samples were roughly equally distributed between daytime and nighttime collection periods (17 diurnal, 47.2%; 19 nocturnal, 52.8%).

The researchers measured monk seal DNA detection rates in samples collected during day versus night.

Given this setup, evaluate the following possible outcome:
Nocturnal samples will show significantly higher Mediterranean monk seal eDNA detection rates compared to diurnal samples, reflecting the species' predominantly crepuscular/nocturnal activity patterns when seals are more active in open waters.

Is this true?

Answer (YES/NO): NO